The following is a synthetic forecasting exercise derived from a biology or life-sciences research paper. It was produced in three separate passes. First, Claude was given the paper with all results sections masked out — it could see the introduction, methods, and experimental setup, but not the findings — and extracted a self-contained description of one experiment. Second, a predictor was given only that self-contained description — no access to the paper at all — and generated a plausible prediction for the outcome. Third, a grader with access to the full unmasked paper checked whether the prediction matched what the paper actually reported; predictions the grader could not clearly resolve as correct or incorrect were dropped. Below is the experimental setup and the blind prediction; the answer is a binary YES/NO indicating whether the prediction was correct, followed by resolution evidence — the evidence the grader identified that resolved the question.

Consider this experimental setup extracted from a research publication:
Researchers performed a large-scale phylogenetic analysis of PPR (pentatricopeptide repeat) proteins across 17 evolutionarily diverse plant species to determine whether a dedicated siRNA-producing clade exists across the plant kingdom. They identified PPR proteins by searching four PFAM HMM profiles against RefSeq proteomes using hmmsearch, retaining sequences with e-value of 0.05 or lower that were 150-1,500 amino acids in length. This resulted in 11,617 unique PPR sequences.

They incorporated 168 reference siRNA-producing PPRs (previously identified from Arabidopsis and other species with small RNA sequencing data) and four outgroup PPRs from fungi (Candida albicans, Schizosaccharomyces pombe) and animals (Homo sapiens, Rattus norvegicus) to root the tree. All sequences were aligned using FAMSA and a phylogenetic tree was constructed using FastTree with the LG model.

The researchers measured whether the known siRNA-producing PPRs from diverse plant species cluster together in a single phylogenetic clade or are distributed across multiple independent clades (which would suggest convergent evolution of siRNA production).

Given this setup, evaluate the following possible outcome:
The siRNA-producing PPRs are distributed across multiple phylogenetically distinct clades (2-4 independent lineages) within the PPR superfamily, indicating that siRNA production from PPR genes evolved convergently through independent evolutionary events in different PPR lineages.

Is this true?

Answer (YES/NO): NO